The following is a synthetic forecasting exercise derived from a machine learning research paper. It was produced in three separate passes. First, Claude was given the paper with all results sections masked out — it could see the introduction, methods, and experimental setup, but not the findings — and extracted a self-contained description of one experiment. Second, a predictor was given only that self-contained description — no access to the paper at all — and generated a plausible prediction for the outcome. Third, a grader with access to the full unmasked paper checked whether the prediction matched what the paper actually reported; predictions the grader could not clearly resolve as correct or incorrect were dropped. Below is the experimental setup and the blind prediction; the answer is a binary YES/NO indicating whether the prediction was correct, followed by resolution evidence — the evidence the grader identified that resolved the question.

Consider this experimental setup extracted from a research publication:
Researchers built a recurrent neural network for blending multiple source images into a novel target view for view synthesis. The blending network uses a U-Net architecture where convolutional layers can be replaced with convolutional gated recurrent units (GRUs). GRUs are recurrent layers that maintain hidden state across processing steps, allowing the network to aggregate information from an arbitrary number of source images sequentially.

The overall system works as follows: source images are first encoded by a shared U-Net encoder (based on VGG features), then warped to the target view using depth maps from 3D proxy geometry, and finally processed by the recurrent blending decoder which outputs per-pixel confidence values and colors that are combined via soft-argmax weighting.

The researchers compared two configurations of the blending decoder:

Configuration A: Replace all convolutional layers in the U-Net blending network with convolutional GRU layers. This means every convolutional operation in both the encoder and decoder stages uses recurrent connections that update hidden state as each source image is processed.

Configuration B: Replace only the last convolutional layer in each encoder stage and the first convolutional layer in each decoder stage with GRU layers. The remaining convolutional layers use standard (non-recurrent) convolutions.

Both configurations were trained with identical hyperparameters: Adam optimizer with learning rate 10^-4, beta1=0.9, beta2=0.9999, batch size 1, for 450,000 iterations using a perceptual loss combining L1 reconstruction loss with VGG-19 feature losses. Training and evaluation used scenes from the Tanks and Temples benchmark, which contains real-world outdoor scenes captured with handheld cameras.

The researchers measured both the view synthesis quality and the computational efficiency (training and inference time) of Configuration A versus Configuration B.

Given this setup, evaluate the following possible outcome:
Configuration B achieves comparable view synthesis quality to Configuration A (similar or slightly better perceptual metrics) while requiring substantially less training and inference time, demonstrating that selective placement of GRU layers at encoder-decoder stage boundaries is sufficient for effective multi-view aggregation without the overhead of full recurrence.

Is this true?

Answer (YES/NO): YES